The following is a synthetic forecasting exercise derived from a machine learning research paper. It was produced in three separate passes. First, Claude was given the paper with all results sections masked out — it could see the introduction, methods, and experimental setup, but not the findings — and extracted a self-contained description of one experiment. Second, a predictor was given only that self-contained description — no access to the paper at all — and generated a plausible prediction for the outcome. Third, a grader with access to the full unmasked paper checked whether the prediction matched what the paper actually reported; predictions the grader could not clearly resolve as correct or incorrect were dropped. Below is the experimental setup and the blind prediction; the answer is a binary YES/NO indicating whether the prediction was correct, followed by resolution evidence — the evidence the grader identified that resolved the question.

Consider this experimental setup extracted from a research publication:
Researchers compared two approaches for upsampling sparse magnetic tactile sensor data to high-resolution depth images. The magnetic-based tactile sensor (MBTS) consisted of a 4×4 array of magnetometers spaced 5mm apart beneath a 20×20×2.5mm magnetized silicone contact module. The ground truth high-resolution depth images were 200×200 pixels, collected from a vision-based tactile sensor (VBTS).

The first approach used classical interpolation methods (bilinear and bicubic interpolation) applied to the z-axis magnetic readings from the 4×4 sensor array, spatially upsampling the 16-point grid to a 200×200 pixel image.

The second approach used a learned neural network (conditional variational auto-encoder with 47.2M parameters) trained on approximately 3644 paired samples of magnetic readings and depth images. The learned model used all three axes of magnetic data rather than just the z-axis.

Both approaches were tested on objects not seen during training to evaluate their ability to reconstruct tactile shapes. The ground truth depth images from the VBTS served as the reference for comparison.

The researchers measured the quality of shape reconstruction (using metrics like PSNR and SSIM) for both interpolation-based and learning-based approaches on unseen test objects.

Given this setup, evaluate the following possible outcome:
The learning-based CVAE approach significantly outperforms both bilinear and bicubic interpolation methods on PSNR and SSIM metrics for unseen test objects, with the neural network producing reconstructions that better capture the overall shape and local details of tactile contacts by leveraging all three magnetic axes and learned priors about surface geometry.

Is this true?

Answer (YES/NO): YES